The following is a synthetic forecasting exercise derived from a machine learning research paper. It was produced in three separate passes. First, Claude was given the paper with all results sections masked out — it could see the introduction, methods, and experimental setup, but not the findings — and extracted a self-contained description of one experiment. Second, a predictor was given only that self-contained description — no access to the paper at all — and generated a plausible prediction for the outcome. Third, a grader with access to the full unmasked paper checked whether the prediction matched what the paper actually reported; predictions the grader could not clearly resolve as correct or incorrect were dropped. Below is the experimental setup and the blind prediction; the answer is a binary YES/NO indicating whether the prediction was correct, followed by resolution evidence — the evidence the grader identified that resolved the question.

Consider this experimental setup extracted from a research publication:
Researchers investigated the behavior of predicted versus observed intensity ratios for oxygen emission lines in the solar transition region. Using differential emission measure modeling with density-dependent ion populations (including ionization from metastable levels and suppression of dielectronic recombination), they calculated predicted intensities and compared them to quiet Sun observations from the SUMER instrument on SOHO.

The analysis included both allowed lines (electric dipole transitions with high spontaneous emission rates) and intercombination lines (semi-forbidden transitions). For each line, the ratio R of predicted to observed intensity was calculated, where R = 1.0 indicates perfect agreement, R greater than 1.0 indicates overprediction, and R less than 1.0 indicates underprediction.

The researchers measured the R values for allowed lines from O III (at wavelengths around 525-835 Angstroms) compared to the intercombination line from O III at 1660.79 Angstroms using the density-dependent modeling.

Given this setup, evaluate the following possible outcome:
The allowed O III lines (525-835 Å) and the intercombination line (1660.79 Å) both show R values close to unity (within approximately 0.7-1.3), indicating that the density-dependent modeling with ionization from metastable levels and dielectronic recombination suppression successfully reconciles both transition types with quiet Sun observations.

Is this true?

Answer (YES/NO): NO